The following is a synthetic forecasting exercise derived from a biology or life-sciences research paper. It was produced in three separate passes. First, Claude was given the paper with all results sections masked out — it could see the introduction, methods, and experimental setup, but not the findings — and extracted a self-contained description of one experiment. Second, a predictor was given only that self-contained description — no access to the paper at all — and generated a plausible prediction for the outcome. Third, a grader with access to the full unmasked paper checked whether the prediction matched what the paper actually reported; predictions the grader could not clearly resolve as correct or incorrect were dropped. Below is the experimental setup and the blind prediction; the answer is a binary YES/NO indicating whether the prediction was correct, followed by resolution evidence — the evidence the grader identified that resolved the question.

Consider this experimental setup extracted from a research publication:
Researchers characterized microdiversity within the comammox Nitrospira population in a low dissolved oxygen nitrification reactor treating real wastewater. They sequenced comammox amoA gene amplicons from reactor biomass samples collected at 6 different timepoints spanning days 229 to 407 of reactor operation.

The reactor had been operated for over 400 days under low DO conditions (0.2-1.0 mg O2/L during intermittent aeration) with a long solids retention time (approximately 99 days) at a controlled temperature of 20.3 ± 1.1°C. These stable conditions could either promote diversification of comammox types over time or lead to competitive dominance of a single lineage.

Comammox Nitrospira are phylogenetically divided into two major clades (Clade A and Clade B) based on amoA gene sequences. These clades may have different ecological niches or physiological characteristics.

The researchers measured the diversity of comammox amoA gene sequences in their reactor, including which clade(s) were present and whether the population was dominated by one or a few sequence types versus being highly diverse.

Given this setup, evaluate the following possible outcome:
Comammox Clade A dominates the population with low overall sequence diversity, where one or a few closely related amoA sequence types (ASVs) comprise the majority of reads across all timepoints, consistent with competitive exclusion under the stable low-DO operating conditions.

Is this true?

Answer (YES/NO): NO